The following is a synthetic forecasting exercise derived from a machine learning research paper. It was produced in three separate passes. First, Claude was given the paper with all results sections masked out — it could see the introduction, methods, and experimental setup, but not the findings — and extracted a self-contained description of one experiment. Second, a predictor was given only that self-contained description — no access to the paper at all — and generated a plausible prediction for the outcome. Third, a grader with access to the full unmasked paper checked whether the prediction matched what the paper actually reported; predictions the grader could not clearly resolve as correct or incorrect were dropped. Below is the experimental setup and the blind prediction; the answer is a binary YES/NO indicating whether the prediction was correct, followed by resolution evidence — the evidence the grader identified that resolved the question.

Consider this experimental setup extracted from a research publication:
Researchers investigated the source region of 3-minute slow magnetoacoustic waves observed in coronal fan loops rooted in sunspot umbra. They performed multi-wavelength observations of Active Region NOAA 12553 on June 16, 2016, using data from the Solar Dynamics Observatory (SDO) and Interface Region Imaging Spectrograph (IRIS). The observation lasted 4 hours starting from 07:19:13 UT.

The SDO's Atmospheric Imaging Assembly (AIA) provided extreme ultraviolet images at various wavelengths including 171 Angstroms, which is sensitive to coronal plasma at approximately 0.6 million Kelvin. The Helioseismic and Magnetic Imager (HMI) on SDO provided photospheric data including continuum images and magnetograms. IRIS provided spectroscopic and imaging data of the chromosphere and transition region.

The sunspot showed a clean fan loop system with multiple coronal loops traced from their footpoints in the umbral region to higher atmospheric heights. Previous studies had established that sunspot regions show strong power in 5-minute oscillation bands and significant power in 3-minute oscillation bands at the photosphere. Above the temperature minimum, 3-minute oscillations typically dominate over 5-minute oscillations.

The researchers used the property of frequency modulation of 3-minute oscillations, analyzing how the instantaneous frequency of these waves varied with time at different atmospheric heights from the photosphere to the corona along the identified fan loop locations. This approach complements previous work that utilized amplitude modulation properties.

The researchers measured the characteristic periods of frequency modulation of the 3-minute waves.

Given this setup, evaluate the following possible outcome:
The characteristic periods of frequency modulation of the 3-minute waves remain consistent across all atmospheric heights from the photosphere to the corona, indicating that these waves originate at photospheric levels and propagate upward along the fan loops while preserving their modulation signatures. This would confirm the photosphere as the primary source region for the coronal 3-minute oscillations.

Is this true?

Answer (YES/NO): YES